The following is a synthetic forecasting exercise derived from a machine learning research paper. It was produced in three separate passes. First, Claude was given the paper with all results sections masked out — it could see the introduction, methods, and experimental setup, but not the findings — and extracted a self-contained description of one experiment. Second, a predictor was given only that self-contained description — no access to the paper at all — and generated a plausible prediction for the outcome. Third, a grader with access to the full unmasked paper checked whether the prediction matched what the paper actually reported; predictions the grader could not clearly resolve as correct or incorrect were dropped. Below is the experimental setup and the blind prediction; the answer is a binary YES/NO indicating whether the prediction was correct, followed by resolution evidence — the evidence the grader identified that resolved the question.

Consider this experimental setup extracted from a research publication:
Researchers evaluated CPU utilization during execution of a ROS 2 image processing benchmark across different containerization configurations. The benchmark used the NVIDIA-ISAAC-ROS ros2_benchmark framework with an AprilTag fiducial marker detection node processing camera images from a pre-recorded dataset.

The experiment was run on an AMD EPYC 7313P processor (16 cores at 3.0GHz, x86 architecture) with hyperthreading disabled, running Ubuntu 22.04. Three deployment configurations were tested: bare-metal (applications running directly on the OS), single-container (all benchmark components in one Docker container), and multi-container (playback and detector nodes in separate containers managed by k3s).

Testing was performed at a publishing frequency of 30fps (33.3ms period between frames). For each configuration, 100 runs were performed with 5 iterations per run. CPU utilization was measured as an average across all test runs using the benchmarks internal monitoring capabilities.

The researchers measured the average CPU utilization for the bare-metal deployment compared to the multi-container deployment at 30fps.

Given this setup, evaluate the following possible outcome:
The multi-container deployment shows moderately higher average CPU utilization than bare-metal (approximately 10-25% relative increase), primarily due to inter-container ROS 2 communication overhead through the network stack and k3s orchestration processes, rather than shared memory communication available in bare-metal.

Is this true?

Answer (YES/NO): NO